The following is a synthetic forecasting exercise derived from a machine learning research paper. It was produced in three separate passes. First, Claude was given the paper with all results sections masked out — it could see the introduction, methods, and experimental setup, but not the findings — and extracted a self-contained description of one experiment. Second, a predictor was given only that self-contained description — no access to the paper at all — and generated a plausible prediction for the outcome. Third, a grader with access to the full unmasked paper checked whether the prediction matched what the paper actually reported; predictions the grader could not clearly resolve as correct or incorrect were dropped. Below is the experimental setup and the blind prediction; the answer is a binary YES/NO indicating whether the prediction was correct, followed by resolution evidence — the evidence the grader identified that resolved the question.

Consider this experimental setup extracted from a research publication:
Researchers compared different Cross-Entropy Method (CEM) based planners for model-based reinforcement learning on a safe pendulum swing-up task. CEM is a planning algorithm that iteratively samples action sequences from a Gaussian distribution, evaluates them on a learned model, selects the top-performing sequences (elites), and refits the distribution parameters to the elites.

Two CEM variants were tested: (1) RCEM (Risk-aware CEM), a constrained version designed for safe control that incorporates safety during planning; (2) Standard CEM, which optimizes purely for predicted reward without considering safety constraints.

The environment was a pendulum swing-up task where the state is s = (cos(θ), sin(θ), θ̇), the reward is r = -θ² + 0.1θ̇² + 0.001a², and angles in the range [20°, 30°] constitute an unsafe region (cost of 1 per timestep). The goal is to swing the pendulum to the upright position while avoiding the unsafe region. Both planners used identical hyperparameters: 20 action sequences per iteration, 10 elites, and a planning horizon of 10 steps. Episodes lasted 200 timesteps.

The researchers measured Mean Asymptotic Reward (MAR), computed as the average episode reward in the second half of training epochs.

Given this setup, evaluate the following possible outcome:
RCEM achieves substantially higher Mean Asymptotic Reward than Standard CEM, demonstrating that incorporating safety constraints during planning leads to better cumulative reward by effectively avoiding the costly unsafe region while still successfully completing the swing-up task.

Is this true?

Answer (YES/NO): NO